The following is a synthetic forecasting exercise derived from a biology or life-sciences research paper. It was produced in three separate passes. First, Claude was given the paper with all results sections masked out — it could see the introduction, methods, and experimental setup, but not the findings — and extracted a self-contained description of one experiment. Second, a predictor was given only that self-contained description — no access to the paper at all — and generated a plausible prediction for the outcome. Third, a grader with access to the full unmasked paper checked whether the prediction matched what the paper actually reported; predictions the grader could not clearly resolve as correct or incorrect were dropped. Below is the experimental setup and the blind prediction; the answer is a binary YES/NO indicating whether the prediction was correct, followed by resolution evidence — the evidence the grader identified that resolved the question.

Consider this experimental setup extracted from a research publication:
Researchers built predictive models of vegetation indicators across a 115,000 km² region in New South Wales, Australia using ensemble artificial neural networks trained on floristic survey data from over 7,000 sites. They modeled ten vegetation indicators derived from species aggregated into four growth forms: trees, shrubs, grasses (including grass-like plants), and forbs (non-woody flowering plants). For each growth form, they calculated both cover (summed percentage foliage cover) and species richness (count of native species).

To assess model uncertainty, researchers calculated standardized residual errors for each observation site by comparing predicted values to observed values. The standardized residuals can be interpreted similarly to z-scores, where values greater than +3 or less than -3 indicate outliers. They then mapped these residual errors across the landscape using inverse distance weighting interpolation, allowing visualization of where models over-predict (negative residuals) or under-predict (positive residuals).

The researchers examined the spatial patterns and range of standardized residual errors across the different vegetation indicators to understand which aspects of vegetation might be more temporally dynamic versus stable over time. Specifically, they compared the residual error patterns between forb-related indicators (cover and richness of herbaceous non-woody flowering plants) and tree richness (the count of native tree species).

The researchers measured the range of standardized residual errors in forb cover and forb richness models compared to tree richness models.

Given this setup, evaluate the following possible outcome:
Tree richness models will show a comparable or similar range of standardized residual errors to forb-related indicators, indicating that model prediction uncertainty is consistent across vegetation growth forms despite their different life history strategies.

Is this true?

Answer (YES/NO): NO